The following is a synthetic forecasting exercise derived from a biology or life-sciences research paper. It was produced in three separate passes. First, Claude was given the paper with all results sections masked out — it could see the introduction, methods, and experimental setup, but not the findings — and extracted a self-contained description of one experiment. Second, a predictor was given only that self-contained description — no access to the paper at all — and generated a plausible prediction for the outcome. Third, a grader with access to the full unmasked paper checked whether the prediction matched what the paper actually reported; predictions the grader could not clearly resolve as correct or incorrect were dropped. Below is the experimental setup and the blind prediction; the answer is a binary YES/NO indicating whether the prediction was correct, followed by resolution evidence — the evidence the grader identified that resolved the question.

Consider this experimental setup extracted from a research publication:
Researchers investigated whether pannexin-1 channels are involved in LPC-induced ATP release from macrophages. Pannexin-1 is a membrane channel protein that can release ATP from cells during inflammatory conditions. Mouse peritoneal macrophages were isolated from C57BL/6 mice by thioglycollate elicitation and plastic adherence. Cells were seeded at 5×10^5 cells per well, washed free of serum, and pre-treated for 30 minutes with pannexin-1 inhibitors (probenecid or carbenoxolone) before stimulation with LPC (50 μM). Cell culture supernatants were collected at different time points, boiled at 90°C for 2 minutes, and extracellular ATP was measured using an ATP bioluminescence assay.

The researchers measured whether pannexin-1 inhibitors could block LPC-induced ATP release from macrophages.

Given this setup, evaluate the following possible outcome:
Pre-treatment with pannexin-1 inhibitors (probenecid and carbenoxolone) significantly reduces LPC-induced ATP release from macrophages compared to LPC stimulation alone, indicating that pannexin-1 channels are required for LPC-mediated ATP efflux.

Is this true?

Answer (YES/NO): YES